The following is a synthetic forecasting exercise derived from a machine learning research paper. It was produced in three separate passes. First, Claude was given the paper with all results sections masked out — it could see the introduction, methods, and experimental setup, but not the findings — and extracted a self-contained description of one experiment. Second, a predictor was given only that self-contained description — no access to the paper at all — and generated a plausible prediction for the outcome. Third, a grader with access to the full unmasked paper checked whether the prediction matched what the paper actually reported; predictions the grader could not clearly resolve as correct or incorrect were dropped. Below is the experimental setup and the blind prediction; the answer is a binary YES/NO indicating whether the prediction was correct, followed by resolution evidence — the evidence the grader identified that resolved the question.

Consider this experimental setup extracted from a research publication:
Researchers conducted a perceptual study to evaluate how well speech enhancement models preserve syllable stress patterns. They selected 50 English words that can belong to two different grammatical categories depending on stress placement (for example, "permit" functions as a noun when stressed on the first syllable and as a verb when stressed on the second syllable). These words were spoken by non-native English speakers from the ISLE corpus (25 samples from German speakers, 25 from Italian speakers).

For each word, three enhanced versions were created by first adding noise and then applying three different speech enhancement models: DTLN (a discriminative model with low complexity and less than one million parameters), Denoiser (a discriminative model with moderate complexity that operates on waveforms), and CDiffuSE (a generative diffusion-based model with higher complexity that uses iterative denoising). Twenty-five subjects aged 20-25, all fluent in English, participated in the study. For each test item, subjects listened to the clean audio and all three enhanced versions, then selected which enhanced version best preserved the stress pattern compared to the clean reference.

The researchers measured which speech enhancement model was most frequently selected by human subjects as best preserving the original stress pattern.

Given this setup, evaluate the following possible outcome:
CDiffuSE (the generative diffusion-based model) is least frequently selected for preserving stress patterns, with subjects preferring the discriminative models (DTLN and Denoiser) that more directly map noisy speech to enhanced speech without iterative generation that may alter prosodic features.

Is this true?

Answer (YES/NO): NO